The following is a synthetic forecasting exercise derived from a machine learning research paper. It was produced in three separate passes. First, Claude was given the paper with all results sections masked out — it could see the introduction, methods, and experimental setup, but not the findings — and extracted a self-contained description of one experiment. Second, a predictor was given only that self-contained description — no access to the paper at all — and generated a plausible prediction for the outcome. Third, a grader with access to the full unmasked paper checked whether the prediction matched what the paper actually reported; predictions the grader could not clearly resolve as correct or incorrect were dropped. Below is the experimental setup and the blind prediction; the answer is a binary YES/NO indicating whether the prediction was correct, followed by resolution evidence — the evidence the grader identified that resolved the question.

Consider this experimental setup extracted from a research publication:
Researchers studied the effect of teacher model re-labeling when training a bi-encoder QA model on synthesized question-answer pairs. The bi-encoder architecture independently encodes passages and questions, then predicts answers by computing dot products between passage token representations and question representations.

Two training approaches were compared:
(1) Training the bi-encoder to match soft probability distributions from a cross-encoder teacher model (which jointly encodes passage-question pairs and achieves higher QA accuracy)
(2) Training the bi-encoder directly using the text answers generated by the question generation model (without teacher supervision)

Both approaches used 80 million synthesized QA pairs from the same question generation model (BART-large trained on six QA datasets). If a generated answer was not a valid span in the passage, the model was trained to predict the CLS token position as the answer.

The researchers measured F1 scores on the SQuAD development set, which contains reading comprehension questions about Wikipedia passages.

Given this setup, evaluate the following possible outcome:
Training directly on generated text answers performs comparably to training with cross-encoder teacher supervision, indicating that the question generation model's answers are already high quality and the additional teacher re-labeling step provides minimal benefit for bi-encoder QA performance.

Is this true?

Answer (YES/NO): NO